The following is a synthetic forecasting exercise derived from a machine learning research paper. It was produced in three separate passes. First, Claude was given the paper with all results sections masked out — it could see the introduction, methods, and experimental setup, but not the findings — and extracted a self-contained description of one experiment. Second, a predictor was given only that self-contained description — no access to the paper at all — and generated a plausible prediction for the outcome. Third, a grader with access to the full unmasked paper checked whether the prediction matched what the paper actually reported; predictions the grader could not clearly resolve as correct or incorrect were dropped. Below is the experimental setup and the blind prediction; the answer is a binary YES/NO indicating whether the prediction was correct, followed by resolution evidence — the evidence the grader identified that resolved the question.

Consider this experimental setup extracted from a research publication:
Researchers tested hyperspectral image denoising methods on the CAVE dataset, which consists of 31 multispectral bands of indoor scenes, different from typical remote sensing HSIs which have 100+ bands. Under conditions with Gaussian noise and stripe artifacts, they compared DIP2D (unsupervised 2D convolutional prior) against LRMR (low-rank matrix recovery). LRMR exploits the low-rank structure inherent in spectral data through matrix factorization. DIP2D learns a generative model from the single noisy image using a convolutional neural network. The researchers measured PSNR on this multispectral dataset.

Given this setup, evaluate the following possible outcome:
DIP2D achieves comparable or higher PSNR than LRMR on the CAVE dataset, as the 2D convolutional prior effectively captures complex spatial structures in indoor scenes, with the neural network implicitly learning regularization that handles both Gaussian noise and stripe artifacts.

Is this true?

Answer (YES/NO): NO